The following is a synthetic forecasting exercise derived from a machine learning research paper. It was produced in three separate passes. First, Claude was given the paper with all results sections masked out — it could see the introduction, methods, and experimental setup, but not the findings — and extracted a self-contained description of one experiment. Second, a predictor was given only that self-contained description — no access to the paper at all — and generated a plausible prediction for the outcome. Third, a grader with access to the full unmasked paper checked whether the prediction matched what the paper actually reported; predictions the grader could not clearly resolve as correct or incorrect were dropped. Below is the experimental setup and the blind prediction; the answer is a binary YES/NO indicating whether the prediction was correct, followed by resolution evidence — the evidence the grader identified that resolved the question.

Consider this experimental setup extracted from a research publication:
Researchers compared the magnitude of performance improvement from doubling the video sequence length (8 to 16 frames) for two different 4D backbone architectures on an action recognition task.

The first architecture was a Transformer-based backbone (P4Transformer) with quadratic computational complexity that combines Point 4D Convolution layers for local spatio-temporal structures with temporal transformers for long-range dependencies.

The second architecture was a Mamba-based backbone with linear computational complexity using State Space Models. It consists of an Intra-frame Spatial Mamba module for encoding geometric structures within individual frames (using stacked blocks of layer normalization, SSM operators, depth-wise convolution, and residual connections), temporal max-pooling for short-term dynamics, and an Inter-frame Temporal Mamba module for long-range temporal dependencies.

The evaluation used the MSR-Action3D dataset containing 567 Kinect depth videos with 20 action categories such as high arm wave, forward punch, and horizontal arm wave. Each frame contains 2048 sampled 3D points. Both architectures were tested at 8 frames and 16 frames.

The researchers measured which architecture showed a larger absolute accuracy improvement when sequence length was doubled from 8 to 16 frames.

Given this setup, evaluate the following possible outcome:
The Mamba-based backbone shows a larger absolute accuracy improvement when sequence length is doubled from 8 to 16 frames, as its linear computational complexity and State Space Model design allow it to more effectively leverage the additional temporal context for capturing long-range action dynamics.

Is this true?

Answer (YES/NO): YES